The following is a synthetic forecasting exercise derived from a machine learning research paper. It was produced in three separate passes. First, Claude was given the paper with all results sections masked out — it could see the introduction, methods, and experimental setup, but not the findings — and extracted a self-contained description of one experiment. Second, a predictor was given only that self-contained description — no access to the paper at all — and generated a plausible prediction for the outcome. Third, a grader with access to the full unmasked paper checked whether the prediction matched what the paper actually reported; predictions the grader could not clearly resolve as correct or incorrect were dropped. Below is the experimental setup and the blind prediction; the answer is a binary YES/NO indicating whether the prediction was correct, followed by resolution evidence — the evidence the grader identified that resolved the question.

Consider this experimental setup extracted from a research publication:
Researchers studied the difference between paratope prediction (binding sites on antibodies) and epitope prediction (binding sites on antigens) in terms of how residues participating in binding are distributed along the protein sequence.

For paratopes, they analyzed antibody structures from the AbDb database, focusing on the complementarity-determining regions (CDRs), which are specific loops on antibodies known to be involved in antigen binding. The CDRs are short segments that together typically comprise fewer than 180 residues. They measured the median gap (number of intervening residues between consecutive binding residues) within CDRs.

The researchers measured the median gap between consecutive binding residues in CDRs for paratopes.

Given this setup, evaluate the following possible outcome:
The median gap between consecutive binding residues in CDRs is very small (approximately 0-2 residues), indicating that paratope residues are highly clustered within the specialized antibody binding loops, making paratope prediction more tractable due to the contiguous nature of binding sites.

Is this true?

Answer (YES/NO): YES